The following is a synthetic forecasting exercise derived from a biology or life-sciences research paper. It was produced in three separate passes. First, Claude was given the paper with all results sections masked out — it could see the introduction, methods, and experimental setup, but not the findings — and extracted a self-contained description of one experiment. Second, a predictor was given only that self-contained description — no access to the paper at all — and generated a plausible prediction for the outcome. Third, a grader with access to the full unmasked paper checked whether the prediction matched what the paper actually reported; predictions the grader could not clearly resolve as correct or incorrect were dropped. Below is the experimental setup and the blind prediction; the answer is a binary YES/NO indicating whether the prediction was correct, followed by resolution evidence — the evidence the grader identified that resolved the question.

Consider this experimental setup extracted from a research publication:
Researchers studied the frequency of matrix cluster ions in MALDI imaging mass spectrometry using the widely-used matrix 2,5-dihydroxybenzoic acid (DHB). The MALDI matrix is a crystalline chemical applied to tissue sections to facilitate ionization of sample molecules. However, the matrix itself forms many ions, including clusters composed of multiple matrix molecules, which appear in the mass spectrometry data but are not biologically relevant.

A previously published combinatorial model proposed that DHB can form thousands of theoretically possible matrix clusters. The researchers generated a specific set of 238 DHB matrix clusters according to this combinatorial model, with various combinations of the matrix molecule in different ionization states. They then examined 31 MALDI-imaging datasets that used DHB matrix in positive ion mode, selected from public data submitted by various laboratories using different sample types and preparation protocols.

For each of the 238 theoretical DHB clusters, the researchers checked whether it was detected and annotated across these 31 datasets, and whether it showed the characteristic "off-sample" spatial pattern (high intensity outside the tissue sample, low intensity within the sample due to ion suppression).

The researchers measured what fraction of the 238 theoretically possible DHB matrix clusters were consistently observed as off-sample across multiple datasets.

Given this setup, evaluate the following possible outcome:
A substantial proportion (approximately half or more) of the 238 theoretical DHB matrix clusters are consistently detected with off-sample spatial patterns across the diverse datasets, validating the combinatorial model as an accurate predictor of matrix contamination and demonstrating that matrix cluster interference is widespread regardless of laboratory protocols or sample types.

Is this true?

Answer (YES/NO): NO